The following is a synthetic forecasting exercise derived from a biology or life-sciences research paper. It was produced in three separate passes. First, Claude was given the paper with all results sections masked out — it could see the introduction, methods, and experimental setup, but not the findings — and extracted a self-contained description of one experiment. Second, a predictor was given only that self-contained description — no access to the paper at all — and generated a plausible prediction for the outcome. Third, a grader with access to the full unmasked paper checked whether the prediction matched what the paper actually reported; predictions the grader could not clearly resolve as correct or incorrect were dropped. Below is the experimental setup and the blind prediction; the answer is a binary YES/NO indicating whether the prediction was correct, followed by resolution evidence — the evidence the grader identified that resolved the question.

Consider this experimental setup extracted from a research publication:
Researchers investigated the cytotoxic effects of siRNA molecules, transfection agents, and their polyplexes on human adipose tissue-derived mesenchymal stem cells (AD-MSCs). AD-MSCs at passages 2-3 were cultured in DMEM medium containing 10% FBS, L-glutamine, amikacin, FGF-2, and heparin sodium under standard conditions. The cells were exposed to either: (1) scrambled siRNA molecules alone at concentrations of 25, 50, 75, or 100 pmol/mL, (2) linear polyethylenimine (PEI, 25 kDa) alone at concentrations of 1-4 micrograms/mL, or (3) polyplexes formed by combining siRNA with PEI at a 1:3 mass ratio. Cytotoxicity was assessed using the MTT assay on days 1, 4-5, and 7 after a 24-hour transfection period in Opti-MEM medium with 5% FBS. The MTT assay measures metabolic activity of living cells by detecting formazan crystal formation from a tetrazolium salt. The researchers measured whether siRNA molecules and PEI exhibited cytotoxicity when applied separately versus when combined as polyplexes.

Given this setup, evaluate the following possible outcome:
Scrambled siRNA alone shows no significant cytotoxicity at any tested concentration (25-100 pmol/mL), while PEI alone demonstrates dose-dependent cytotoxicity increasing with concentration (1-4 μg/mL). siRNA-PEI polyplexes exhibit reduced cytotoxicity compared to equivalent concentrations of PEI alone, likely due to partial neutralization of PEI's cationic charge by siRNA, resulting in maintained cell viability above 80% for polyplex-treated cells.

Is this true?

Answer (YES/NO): NO